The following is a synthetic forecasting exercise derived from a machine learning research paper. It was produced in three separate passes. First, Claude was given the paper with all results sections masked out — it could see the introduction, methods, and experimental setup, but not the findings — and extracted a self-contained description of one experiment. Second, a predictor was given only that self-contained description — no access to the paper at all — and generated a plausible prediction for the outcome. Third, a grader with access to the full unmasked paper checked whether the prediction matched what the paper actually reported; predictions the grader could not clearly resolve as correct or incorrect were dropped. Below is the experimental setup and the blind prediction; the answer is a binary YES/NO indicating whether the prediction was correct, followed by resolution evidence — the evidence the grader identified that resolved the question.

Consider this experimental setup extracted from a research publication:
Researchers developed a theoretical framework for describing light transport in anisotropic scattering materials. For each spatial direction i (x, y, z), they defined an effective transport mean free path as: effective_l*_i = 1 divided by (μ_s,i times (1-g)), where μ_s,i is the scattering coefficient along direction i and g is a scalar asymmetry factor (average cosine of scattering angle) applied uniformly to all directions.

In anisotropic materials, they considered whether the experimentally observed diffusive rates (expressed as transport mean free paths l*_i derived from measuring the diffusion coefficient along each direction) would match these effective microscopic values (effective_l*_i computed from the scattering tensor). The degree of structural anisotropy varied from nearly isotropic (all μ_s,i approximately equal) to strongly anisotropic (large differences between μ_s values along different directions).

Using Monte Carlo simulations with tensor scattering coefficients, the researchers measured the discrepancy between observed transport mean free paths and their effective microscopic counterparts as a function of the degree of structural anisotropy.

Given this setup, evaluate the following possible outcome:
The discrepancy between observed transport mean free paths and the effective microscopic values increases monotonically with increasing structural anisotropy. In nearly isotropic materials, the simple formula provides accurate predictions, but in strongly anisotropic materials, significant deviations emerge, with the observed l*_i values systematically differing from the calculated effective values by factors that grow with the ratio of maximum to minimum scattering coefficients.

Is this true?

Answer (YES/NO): YES